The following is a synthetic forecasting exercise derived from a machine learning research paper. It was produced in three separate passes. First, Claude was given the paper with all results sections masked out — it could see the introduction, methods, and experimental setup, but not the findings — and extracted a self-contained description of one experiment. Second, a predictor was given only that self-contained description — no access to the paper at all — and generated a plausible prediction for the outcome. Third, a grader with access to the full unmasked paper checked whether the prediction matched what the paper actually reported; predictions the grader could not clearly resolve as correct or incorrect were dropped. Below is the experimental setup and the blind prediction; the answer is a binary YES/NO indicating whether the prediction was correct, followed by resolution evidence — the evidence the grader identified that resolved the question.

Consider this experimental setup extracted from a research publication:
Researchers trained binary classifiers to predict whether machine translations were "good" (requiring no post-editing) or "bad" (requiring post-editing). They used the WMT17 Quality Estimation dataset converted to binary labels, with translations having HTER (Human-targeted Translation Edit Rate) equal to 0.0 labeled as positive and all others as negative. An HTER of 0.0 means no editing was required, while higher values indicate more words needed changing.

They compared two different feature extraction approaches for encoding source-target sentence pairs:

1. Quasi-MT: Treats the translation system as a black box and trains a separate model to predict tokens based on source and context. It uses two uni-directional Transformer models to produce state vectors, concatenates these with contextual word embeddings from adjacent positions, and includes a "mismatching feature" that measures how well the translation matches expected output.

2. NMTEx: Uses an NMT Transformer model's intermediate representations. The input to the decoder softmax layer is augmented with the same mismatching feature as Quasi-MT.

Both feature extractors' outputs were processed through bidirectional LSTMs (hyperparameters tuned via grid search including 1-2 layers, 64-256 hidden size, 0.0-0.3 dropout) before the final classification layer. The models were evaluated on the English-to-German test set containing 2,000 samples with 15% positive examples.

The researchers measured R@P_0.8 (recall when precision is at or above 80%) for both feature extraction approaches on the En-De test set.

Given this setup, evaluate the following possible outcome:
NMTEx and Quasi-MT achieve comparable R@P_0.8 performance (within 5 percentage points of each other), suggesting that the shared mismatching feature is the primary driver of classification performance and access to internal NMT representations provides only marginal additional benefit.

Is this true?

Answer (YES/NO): NO